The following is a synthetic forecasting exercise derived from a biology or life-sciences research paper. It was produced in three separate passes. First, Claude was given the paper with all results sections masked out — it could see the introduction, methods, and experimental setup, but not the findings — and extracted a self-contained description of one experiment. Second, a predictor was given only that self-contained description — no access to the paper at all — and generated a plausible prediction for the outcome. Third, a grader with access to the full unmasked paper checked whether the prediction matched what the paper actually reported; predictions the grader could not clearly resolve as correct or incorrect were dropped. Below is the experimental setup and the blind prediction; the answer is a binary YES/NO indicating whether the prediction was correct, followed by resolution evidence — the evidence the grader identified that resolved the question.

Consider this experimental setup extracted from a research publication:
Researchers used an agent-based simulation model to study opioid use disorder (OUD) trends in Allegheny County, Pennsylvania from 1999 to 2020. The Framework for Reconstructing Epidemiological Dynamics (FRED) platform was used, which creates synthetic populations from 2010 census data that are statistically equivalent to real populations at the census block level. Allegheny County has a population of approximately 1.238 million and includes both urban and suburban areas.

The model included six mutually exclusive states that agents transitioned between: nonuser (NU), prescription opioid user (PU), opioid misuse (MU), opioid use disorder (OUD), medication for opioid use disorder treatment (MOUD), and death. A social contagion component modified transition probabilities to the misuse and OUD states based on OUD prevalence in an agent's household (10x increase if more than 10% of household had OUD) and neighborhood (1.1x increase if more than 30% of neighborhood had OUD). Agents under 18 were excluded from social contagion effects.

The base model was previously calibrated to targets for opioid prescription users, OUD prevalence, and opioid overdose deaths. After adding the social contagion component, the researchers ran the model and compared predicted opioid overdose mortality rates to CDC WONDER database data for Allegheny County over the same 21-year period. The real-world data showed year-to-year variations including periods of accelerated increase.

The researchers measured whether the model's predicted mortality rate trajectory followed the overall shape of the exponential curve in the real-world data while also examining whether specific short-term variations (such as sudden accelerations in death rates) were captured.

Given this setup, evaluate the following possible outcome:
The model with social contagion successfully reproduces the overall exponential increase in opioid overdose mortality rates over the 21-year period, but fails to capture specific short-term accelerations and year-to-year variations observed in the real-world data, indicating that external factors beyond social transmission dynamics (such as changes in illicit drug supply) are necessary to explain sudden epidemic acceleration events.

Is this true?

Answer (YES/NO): YES